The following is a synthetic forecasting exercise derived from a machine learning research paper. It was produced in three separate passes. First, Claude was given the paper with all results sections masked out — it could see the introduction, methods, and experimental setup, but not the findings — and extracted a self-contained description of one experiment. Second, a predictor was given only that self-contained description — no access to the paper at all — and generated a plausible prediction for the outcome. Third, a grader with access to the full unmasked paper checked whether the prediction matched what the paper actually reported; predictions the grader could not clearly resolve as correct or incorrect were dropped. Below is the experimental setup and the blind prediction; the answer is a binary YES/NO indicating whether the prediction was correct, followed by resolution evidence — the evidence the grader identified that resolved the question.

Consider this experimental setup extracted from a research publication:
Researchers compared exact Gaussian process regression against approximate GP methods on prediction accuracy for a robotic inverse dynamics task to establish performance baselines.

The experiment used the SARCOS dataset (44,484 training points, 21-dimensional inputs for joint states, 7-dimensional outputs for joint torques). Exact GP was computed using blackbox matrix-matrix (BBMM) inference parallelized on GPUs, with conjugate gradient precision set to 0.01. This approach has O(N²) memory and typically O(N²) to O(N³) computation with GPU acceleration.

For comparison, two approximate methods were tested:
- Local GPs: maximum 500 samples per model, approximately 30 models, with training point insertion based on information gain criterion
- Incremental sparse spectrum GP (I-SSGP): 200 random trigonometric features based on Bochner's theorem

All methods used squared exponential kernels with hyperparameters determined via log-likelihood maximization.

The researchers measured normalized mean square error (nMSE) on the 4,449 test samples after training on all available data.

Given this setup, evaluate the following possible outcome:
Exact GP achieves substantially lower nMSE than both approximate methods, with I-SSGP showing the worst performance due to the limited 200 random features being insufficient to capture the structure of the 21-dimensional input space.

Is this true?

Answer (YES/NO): NO